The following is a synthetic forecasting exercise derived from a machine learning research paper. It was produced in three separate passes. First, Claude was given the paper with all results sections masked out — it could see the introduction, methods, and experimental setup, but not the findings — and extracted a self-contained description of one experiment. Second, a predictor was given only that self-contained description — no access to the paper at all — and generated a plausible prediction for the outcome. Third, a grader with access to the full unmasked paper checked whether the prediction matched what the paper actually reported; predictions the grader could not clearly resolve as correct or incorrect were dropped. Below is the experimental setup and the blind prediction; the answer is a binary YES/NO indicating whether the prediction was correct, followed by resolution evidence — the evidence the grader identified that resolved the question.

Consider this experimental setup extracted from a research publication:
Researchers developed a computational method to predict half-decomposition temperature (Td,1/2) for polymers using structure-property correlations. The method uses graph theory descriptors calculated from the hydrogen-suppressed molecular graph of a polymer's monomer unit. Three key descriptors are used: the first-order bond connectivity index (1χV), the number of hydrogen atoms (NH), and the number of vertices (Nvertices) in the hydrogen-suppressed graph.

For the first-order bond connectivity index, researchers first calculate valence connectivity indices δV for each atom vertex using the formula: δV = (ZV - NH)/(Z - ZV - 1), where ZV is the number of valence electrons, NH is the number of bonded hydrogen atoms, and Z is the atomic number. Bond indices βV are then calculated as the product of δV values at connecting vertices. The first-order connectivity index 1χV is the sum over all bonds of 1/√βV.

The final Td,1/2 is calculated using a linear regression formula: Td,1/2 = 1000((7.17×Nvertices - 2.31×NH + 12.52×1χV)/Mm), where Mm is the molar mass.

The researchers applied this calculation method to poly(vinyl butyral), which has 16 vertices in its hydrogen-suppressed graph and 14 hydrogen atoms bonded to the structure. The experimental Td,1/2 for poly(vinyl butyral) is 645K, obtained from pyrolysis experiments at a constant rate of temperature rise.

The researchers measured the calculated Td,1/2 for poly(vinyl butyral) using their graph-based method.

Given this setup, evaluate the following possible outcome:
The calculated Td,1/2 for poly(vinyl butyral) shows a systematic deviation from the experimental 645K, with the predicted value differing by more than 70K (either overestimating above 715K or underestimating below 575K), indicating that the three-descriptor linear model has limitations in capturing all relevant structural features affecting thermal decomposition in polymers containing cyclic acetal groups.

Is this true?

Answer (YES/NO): NO